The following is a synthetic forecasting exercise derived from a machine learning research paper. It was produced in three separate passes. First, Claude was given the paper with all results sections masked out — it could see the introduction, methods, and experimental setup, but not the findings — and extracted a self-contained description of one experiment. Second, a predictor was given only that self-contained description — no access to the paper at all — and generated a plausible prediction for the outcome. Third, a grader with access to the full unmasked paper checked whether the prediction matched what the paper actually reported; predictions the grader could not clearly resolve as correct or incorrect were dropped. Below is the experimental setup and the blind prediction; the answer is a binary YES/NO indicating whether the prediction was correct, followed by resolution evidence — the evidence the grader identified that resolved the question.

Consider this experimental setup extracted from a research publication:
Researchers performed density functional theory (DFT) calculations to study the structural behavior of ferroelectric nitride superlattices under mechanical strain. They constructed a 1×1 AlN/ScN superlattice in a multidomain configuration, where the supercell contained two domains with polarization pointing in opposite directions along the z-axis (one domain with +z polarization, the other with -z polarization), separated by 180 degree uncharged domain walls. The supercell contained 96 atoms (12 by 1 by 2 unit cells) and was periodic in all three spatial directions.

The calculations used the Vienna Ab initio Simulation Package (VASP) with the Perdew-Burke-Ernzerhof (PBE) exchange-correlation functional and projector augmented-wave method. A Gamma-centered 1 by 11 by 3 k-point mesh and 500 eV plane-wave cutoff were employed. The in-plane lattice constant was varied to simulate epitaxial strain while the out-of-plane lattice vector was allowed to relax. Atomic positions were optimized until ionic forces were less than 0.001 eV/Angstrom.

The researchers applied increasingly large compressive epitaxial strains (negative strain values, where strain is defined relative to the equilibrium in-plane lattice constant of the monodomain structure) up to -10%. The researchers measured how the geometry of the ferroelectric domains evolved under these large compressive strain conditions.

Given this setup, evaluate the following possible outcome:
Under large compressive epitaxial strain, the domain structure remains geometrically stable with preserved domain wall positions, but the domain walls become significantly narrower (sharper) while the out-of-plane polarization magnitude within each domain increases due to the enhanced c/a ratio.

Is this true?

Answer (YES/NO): NO